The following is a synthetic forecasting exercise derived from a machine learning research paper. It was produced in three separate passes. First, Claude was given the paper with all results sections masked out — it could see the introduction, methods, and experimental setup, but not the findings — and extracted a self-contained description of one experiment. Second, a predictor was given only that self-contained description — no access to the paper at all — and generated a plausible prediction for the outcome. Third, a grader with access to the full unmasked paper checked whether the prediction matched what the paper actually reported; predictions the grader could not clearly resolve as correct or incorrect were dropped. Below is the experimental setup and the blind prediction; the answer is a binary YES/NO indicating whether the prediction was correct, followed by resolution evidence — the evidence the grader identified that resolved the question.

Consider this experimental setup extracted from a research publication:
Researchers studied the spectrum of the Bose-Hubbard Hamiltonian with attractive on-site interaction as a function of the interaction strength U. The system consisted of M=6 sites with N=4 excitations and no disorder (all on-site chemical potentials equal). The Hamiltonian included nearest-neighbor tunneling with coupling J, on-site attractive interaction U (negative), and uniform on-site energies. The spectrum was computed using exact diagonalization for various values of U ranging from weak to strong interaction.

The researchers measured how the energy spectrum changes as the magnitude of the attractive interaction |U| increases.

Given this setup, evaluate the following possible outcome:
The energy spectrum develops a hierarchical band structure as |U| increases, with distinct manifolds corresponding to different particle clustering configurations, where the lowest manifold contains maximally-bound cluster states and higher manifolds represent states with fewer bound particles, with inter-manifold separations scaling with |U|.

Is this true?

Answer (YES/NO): NO